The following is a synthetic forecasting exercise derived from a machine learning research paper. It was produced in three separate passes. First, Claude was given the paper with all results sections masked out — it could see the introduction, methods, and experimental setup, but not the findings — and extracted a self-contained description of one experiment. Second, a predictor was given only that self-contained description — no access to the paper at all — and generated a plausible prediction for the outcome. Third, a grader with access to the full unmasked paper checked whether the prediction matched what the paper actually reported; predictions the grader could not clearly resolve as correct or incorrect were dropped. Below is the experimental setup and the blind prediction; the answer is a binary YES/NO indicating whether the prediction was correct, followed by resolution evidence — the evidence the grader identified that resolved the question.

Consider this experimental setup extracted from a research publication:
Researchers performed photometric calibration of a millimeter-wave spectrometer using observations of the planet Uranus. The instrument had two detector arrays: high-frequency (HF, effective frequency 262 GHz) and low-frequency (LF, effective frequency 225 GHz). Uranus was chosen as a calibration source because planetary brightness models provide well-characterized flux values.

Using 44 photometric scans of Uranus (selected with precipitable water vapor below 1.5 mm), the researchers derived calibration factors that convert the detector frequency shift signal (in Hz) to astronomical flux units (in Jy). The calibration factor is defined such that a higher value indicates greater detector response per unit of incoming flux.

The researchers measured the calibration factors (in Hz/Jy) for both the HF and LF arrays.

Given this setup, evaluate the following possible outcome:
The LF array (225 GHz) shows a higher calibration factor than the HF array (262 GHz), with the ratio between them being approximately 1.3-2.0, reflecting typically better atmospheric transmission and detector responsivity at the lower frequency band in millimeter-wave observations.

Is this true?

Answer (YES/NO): YES